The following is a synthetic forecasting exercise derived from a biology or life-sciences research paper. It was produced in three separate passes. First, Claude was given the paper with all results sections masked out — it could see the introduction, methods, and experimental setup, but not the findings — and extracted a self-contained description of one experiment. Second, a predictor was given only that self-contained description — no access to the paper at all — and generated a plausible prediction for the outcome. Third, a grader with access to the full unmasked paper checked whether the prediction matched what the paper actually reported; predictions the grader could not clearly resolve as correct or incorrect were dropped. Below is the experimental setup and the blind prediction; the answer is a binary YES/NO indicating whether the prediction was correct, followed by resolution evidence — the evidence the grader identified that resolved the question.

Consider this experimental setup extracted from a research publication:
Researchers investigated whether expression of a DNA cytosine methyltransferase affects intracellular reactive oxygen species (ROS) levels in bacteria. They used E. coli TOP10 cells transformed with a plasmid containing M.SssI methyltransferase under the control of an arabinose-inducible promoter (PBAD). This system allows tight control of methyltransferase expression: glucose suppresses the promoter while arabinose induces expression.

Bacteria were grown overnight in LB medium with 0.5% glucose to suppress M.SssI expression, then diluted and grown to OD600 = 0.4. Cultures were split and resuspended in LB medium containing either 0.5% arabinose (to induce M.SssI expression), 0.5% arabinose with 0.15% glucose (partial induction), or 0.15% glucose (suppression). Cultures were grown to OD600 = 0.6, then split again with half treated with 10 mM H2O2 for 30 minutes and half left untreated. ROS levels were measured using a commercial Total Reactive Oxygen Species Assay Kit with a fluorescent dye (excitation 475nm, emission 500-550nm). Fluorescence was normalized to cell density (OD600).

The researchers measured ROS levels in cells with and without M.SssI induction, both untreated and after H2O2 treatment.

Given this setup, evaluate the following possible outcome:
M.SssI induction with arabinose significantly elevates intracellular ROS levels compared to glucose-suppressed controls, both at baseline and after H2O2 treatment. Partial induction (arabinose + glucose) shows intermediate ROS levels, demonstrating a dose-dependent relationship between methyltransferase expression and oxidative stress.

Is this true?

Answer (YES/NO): NO